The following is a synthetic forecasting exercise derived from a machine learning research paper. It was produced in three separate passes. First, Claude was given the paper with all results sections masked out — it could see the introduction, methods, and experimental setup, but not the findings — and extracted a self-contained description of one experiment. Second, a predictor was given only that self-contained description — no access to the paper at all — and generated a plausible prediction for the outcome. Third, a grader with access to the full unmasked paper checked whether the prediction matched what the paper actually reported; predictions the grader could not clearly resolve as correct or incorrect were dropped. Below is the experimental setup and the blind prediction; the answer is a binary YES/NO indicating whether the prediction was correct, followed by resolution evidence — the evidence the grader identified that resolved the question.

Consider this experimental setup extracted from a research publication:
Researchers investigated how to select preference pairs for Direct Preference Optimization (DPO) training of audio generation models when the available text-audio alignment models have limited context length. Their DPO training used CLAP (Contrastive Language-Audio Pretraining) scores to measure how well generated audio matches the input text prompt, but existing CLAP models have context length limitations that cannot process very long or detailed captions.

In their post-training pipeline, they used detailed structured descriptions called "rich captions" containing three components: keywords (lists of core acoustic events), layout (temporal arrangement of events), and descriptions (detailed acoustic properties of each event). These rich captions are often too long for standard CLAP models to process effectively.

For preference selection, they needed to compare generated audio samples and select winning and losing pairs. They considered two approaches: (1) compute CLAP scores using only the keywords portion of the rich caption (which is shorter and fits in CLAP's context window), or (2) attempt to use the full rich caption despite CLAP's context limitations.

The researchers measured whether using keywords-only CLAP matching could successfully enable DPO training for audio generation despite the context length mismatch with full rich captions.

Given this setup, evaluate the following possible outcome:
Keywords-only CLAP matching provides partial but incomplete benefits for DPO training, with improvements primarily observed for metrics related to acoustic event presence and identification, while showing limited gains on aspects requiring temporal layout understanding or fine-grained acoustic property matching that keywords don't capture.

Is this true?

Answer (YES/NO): NO